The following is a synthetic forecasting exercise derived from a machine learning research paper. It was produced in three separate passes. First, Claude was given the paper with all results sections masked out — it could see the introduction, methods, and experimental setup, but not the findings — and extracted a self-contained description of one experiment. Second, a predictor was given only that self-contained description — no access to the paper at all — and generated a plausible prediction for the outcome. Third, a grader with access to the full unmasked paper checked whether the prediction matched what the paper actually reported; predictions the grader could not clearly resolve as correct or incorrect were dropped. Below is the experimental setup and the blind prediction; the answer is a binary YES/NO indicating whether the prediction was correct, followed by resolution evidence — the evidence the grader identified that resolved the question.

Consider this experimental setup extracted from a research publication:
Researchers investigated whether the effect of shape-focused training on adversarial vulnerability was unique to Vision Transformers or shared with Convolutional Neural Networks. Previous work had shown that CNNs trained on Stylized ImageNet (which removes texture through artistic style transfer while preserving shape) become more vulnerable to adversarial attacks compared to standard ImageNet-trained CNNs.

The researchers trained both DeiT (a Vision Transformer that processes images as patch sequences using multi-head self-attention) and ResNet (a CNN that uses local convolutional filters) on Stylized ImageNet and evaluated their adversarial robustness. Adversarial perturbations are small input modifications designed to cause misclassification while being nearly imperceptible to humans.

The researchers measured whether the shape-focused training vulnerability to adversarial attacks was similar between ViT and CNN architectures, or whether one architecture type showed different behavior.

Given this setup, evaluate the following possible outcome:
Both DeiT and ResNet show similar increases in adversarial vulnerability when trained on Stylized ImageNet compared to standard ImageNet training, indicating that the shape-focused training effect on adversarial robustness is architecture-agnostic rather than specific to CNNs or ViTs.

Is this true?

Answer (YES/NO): YES